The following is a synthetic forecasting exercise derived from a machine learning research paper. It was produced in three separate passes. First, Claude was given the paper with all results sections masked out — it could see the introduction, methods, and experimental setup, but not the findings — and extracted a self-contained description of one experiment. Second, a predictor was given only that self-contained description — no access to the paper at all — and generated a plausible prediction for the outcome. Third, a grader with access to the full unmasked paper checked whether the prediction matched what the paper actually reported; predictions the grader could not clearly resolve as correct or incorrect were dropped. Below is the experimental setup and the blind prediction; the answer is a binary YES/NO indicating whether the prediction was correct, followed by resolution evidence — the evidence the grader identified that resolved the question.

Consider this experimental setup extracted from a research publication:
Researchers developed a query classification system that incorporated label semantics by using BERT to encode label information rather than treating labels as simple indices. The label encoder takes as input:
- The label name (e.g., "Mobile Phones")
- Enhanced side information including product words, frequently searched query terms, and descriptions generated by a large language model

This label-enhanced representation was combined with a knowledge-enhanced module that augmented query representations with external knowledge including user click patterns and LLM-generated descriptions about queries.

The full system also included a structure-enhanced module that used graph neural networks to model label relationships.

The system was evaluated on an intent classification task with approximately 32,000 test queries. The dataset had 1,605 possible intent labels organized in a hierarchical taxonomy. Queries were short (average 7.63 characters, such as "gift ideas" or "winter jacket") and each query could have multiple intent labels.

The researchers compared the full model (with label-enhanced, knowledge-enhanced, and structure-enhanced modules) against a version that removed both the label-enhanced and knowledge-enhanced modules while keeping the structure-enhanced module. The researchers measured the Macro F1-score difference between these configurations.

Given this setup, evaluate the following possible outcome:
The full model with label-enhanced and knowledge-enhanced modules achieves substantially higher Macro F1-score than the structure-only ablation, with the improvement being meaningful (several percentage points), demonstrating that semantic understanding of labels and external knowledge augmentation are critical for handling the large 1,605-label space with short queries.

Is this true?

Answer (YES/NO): YES